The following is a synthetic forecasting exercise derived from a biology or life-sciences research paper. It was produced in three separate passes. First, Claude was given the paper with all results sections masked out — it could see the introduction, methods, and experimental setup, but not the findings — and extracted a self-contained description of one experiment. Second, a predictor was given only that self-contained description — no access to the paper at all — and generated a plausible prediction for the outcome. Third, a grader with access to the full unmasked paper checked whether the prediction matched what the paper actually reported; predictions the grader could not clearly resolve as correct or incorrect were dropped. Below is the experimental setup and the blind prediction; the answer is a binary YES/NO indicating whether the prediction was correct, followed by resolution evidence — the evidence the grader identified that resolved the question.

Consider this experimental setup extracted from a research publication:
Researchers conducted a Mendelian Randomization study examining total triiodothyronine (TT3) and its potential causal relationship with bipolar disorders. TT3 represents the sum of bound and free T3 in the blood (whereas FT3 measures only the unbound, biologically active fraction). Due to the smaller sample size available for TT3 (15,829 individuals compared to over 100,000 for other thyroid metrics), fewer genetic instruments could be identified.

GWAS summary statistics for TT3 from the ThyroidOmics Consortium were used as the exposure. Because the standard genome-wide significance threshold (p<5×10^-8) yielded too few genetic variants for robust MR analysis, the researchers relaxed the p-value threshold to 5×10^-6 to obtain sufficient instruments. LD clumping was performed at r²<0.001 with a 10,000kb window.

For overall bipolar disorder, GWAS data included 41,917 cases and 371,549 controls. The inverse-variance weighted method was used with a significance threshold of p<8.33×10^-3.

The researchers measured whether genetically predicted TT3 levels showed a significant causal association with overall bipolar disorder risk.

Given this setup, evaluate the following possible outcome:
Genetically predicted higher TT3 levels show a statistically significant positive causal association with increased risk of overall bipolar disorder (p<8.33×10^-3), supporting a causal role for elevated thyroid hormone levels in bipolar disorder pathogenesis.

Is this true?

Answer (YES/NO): NO